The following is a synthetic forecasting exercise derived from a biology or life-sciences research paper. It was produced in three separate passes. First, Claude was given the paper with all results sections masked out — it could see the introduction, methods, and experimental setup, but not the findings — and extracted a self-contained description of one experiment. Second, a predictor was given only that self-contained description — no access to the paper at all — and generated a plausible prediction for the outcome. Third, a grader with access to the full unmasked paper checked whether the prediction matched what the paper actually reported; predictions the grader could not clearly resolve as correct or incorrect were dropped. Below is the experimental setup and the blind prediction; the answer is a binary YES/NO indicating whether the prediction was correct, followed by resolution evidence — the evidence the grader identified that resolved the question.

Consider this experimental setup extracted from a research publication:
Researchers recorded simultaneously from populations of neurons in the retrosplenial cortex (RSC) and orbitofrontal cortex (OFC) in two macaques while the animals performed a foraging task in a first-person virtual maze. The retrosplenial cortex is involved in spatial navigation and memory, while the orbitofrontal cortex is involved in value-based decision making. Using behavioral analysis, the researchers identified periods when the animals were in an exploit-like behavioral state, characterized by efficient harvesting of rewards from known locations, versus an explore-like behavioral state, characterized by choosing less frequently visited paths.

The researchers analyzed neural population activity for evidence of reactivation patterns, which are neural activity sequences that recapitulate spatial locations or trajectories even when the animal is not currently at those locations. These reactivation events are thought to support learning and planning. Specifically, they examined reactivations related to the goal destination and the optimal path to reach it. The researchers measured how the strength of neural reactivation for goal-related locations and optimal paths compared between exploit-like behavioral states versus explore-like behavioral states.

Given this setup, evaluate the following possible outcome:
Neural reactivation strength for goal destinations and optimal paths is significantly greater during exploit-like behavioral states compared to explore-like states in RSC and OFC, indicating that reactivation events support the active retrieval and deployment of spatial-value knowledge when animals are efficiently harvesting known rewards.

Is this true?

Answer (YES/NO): YES